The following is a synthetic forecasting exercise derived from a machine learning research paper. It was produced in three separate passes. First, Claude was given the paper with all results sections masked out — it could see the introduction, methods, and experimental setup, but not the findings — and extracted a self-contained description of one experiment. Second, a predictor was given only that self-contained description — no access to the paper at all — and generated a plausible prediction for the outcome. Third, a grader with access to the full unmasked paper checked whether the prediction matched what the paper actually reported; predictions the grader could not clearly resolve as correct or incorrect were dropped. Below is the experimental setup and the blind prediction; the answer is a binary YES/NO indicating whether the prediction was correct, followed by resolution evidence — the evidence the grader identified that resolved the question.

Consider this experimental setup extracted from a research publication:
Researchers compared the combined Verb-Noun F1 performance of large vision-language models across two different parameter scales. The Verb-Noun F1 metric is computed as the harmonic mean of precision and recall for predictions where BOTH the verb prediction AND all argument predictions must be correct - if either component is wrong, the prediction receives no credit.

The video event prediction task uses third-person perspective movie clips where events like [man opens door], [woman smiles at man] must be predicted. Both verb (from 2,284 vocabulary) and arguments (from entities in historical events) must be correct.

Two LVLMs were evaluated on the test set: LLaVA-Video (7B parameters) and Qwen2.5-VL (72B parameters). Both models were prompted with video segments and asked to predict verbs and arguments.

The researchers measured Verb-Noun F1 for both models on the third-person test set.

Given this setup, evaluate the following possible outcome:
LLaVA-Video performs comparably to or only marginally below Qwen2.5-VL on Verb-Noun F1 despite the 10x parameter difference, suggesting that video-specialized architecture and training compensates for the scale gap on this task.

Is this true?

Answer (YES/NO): NO